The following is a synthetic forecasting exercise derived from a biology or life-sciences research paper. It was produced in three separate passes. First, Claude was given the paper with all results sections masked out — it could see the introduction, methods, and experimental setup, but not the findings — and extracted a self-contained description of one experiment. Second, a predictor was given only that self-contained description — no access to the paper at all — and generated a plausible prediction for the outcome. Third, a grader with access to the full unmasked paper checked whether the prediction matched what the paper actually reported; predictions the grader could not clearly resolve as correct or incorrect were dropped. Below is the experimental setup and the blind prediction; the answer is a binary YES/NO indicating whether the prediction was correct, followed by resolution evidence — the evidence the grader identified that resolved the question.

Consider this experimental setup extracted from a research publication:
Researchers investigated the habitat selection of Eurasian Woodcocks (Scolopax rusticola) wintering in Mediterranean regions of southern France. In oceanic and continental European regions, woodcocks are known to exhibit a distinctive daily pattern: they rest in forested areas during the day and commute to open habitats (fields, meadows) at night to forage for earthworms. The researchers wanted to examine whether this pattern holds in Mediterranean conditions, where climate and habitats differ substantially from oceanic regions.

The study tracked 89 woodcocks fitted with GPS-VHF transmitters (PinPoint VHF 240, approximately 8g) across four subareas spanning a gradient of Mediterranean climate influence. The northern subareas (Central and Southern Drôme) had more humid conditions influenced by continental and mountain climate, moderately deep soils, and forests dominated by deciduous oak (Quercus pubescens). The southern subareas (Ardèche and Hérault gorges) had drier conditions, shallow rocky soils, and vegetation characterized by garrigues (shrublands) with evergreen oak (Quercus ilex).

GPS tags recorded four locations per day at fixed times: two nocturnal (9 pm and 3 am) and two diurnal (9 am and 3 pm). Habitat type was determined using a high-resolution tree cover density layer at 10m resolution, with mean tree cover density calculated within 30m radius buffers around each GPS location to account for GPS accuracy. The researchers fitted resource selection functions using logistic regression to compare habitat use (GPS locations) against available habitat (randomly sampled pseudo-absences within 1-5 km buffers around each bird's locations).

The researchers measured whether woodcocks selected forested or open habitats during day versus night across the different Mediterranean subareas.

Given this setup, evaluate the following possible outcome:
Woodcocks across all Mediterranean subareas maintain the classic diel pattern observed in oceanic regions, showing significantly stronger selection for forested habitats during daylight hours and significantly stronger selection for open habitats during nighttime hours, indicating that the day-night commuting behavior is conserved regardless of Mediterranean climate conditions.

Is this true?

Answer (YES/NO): NO